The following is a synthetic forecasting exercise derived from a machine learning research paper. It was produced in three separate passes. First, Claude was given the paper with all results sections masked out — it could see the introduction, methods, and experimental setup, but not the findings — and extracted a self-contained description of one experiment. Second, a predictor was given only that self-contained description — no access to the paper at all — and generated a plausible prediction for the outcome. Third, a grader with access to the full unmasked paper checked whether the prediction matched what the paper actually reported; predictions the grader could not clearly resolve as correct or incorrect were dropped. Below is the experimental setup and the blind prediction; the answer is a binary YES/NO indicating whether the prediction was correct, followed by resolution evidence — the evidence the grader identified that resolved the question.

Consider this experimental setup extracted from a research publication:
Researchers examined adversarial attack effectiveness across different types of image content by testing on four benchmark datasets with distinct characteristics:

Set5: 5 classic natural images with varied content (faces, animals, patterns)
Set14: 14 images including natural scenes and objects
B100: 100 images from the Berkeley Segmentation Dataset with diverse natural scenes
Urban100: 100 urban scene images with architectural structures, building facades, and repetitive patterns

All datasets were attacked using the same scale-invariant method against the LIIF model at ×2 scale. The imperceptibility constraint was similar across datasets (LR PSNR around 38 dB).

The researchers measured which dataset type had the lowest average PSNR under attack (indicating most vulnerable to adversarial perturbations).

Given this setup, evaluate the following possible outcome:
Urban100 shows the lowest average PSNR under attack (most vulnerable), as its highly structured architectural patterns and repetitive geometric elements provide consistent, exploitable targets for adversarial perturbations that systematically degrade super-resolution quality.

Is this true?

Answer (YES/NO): YES